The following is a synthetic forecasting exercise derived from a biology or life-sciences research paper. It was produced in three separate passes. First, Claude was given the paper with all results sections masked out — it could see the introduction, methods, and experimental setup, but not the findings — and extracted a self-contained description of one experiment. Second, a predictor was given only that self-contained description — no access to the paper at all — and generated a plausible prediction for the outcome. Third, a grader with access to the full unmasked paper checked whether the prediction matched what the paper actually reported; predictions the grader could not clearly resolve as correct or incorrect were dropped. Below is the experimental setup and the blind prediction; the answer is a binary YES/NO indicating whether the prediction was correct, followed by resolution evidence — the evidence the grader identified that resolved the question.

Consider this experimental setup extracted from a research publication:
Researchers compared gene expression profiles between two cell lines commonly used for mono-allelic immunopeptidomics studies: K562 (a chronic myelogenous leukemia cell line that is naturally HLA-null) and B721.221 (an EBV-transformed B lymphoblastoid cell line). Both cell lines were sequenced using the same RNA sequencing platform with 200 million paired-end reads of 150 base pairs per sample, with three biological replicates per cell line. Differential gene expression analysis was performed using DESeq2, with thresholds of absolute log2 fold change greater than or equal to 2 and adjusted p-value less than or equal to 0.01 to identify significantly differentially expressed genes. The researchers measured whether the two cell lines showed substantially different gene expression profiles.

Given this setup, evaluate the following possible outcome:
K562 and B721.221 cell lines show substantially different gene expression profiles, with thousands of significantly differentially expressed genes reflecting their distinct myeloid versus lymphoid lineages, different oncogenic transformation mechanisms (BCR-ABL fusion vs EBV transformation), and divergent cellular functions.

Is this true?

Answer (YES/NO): YES